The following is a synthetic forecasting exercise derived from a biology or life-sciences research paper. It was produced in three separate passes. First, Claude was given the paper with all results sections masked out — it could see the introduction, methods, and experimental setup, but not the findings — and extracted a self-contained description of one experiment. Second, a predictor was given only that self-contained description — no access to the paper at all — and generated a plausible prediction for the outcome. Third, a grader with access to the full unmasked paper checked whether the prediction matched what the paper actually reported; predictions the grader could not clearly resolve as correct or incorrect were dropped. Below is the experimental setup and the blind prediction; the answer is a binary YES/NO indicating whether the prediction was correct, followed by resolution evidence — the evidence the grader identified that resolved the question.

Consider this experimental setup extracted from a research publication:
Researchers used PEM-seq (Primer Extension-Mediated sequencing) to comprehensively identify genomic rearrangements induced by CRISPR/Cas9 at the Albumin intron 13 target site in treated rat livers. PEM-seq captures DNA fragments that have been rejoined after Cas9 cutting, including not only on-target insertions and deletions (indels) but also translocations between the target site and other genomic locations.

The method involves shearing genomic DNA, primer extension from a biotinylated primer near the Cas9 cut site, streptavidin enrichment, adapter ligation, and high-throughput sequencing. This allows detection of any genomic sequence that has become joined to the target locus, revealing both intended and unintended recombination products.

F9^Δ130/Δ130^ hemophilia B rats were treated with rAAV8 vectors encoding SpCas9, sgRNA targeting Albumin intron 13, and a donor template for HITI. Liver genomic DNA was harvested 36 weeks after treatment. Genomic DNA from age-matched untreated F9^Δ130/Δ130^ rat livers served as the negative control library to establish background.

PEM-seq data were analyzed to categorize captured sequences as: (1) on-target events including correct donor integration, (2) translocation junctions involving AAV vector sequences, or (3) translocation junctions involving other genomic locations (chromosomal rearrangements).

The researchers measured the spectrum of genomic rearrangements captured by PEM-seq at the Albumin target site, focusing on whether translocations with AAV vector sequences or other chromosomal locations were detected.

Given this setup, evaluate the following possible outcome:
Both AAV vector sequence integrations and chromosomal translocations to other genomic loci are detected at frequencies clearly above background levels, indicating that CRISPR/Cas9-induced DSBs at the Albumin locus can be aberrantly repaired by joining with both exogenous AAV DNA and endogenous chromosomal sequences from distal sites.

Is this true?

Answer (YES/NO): NO